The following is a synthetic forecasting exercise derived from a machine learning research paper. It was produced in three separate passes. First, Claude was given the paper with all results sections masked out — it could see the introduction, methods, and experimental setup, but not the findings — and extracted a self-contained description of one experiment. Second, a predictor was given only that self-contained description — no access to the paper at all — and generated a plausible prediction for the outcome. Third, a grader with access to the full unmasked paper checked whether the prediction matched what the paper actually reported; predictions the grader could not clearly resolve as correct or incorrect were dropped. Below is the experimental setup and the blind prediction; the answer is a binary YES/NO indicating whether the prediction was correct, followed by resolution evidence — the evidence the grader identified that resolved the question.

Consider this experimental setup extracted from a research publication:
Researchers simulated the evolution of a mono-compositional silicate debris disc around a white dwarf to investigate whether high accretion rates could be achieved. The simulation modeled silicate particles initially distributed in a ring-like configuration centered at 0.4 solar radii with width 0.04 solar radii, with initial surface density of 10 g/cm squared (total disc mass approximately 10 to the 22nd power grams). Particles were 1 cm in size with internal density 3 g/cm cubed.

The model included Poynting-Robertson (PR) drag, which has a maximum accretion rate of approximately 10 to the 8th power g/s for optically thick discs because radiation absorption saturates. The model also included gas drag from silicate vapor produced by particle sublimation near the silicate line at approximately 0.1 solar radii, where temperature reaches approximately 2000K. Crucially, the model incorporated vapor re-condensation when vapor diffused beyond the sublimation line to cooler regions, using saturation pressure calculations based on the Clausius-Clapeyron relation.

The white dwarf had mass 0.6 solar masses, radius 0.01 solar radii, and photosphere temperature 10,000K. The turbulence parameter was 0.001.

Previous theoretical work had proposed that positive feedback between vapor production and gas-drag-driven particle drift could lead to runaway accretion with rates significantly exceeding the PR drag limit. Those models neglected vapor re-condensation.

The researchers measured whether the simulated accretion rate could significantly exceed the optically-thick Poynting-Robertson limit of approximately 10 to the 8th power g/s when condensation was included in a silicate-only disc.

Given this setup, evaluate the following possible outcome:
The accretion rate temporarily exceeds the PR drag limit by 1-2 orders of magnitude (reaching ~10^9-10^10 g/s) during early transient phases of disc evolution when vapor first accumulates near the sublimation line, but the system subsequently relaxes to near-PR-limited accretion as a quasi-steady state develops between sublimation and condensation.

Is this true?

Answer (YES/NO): NO